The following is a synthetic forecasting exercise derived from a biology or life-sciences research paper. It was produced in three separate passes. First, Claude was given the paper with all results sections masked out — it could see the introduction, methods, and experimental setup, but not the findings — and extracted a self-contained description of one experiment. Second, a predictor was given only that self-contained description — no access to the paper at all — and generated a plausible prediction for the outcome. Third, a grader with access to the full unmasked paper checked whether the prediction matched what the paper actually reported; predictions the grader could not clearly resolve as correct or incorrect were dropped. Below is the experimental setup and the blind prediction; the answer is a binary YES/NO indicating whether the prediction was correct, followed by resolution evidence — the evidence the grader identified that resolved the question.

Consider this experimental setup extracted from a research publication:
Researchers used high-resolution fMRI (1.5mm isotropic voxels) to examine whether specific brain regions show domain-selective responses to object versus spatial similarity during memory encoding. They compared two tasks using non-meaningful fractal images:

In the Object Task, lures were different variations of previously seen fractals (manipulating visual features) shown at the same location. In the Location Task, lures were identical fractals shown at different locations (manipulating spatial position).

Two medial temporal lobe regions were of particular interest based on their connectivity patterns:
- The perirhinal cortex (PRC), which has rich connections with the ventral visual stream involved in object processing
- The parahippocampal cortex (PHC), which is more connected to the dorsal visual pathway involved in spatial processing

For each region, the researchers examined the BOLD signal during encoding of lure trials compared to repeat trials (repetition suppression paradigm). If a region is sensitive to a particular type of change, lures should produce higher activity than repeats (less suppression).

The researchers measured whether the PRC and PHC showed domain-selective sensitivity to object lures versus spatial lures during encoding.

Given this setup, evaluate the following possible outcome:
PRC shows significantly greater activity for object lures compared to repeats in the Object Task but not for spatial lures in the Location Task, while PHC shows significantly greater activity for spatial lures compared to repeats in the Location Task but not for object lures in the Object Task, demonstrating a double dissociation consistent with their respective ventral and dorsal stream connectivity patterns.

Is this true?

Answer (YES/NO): NO